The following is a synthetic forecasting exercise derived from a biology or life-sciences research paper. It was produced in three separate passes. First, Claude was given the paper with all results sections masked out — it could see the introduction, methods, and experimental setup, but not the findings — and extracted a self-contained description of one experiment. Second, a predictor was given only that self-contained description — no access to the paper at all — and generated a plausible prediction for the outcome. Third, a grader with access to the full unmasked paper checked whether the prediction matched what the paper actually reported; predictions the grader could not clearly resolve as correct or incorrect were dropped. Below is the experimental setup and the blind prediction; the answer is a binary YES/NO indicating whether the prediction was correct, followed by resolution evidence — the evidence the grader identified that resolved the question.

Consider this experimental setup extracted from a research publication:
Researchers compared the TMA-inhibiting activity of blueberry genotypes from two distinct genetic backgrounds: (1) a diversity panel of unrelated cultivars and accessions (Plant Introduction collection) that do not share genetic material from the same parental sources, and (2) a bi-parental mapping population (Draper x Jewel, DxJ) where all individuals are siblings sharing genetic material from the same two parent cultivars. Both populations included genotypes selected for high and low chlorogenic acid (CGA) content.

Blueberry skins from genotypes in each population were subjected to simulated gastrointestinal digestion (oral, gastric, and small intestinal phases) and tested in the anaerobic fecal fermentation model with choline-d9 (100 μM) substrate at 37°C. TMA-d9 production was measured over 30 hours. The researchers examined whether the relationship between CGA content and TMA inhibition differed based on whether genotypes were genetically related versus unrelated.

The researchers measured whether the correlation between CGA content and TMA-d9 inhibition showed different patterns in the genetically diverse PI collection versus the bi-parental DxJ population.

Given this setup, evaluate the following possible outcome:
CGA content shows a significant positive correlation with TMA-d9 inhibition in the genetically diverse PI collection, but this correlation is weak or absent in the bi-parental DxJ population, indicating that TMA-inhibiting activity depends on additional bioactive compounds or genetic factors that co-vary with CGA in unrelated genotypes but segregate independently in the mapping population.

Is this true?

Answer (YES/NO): NO